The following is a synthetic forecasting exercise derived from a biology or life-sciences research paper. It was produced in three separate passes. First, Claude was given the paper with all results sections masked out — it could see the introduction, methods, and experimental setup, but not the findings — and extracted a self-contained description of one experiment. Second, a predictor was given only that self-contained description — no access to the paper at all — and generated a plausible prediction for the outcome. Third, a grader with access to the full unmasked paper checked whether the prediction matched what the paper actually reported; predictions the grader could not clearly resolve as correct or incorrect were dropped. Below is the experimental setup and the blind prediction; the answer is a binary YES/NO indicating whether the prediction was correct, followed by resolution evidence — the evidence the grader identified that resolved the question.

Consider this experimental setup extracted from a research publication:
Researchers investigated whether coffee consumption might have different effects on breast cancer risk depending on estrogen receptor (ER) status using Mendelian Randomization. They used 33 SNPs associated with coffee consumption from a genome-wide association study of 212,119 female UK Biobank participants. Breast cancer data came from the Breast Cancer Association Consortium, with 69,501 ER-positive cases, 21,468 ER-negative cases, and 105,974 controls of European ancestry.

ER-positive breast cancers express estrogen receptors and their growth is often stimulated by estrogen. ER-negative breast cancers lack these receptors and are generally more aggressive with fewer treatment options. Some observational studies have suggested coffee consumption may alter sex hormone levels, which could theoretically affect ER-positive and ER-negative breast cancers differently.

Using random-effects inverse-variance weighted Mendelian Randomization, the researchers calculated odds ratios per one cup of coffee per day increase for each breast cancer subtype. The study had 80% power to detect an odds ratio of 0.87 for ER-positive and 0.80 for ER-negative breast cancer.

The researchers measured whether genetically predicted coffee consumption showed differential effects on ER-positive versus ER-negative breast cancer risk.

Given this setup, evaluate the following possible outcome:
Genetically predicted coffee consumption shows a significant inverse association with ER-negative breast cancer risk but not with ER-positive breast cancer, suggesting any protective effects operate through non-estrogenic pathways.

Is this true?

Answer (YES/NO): NO